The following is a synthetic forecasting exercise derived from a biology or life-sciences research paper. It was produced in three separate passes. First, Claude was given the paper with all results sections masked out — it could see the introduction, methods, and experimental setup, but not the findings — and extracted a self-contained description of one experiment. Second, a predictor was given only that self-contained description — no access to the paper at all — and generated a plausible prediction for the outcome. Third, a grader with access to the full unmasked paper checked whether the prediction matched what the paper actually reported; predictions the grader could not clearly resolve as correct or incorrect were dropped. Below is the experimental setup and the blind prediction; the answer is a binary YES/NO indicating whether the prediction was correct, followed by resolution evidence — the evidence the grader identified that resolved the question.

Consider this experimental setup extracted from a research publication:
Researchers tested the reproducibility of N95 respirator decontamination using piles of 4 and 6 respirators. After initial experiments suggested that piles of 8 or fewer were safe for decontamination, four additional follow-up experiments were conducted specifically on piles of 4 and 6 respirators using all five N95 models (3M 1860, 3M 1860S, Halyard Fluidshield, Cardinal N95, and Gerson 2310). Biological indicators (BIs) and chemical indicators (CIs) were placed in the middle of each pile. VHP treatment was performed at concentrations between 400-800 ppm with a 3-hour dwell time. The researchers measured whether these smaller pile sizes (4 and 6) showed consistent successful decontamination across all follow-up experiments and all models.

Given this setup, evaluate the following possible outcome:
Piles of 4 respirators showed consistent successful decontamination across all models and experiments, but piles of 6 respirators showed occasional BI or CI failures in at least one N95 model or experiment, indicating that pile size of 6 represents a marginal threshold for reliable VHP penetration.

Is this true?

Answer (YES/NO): NO